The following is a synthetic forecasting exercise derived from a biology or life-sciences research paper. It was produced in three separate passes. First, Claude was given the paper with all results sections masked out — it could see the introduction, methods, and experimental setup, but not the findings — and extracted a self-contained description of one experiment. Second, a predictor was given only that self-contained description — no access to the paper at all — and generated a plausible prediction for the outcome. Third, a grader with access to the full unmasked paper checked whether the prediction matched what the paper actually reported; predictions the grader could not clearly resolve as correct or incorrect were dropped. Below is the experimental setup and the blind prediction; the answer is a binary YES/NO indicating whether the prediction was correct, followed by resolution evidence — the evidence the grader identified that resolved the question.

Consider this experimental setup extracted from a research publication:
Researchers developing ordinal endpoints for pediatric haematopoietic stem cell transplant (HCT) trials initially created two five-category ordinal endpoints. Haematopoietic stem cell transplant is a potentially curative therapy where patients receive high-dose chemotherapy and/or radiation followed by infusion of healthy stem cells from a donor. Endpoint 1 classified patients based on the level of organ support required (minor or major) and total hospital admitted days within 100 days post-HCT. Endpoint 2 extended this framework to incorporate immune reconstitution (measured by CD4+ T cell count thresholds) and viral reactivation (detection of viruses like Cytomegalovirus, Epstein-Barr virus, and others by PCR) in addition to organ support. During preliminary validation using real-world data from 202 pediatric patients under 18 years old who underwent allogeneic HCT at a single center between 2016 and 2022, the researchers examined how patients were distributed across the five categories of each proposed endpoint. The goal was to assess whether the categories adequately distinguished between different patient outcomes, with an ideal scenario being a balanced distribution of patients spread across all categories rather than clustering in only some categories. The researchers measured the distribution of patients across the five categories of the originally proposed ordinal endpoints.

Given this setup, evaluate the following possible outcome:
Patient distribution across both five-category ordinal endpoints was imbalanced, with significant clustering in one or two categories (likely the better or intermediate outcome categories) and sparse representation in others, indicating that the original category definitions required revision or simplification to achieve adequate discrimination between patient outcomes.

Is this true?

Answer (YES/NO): NO